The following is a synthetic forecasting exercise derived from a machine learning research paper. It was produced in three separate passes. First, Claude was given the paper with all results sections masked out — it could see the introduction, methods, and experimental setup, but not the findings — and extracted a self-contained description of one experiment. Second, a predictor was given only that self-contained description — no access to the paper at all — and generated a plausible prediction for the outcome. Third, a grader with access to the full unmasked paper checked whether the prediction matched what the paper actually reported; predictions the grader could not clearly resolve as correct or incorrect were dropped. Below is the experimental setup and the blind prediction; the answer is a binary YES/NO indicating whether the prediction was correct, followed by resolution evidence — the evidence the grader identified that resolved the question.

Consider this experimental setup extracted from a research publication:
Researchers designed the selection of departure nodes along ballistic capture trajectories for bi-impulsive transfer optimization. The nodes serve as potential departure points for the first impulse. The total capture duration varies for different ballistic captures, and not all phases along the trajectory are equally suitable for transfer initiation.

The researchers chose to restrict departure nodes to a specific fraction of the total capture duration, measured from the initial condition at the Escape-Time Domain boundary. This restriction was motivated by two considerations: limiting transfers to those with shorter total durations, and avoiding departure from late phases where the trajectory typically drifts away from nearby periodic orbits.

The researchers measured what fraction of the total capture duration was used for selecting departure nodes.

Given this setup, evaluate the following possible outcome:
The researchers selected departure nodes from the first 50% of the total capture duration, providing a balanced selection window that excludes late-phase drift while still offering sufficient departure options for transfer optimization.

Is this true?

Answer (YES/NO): NO